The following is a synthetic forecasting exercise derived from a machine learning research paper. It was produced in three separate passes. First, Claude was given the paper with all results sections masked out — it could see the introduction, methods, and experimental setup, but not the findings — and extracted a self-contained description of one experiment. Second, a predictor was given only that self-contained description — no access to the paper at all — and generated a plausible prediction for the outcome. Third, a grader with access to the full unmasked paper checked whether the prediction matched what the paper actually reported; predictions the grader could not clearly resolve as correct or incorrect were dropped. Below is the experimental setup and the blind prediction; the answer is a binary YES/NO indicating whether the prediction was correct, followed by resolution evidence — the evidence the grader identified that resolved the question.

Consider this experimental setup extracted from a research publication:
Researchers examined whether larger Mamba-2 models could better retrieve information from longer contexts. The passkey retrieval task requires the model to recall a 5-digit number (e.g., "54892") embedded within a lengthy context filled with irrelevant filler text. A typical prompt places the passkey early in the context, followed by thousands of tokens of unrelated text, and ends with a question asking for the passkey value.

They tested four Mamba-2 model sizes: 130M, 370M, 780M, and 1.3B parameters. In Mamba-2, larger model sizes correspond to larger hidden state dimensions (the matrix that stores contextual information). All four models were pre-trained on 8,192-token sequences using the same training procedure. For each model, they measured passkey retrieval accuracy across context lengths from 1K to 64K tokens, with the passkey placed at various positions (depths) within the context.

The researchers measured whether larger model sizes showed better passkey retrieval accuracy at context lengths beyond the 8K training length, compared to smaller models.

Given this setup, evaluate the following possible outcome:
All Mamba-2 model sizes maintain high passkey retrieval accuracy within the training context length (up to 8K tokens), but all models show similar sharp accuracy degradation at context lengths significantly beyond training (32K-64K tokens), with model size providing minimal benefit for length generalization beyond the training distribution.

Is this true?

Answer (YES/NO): NO